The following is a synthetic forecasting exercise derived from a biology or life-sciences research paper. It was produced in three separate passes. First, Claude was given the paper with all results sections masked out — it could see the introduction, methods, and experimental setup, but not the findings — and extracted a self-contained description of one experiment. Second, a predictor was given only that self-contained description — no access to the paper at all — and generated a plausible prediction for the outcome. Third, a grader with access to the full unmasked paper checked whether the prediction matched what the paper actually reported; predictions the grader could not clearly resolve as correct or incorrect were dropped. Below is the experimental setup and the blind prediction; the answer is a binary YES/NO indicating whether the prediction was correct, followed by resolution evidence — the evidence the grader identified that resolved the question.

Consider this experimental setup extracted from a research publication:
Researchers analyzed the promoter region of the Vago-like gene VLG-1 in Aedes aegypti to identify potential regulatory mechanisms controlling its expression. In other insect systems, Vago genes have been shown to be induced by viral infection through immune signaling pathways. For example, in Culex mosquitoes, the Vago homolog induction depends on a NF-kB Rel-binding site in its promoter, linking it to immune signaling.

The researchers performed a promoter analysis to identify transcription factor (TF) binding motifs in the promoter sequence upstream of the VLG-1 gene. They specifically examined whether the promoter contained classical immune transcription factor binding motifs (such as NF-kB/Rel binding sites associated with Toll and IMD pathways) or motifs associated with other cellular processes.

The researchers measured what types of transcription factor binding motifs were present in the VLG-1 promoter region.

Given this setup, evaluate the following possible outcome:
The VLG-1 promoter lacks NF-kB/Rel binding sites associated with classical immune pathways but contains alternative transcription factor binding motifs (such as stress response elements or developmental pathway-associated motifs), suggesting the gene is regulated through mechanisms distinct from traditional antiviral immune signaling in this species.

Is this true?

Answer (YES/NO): YES